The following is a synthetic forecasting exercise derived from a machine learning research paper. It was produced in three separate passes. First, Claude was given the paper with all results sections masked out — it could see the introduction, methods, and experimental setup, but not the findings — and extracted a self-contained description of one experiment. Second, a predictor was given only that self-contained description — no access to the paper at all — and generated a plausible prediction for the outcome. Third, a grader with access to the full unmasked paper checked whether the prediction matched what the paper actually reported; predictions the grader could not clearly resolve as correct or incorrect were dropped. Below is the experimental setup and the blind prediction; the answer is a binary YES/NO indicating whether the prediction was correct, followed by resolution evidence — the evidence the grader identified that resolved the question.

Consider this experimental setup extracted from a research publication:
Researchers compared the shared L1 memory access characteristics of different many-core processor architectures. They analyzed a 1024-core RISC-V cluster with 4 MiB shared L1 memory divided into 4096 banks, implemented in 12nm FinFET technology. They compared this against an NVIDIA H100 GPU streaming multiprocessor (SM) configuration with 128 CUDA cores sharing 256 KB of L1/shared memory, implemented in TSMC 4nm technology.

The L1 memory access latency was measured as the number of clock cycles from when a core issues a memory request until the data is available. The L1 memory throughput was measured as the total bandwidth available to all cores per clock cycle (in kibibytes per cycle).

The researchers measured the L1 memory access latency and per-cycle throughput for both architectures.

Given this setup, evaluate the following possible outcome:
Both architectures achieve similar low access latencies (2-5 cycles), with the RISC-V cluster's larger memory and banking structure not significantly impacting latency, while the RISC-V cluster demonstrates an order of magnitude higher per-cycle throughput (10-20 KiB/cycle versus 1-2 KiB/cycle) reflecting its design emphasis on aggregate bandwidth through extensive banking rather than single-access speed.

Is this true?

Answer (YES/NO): NO